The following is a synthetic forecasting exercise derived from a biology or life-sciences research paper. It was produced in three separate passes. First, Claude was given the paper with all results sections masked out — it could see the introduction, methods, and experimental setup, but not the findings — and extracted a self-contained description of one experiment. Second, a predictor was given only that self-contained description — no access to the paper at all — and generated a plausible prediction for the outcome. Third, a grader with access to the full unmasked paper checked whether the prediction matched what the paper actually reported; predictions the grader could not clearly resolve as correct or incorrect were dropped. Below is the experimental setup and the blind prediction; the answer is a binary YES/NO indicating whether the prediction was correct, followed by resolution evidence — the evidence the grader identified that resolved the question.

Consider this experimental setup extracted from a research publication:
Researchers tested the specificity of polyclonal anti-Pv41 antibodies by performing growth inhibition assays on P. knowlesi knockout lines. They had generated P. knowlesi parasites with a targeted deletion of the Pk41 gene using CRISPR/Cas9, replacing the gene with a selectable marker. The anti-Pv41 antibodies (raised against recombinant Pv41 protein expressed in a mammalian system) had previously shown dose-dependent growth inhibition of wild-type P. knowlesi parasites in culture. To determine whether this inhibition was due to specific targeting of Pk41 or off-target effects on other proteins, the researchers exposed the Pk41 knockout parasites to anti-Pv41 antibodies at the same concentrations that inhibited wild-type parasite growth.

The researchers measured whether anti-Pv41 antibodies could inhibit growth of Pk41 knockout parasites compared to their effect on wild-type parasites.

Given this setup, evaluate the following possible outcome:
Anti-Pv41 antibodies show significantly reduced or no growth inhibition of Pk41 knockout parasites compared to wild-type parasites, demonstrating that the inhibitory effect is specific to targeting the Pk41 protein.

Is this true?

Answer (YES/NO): YES